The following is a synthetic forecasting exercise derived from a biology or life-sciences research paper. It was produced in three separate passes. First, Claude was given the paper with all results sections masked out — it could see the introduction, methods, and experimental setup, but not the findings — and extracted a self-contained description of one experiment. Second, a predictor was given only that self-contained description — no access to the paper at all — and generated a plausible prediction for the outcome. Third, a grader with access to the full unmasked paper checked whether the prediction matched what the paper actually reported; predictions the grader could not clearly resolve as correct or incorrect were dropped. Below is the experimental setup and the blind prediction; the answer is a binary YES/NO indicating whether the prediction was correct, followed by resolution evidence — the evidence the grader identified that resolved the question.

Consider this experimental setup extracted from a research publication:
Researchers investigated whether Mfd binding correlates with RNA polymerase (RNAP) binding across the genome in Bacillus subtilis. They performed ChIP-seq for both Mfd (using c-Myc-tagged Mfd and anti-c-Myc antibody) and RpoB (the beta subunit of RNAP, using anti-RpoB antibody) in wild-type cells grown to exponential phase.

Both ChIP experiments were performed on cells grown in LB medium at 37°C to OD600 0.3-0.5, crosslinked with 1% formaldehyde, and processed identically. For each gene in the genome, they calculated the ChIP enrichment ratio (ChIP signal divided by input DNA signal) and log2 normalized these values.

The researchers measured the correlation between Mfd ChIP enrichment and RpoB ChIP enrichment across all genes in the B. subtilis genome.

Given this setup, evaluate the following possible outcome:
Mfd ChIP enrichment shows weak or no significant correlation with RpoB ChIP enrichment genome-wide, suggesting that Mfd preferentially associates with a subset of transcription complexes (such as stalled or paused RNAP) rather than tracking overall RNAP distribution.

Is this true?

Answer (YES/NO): NO